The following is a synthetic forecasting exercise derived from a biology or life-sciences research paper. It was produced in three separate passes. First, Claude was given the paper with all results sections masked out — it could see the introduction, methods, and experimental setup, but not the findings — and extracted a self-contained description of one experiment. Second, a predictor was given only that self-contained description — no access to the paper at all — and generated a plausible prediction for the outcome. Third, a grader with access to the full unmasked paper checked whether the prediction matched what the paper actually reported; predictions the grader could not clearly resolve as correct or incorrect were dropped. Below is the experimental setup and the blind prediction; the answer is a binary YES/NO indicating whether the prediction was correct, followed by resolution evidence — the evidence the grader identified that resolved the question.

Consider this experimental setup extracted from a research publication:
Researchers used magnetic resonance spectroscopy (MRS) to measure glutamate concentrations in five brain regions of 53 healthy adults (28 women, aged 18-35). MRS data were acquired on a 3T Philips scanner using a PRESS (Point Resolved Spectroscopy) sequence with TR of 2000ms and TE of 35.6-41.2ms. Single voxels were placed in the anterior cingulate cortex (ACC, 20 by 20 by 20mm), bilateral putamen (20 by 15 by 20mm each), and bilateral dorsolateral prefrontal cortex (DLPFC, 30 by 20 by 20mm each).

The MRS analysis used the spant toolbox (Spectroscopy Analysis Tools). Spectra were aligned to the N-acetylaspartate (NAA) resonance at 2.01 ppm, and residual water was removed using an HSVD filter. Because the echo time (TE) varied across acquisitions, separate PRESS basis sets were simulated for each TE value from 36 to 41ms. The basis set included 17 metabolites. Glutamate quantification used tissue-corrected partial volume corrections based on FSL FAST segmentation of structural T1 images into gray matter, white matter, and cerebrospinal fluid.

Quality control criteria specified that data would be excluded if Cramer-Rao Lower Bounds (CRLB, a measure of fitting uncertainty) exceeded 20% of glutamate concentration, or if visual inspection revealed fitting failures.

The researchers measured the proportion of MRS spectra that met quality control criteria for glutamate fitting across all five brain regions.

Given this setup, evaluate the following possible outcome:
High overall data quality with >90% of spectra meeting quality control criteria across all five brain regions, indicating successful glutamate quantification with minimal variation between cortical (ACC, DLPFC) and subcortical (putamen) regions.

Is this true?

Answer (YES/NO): YES